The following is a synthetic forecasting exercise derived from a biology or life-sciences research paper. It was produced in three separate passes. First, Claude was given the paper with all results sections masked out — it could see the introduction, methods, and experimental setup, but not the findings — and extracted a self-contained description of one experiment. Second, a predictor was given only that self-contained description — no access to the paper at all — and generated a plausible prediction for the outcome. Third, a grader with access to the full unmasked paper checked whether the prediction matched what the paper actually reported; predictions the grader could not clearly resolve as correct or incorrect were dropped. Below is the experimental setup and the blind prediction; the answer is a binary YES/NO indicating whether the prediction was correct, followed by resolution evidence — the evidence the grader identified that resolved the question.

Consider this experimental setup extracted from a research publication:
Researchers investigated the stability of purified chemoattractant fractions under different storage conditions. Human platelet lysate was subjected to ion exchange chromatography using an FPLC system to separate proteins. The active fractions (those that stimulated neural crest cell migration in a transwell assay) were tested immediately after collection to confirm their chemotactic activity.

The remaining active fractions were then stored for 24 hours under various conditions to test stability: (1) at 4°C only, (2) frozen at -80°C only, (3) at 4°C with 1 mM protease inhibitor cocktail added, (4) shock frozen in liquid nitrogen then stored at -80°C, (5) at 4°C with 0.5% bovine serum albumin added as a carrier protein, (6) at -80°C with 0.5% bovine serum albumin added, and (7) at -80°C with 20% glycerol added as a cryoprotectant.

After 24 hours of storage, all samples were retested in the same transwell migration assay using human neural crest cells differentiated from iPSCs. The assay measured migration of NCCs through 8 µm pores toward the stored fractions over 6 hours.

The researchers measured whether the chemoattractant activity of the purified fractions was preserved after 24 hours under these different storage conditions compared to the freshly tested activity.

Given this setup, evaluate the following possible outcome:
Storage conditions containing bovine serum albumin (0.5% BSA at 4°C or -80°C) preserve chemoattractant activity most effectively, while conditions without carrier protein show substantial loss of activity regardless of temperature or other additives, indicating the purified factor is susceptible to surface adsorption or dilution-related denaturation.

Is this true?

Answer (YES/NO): NO